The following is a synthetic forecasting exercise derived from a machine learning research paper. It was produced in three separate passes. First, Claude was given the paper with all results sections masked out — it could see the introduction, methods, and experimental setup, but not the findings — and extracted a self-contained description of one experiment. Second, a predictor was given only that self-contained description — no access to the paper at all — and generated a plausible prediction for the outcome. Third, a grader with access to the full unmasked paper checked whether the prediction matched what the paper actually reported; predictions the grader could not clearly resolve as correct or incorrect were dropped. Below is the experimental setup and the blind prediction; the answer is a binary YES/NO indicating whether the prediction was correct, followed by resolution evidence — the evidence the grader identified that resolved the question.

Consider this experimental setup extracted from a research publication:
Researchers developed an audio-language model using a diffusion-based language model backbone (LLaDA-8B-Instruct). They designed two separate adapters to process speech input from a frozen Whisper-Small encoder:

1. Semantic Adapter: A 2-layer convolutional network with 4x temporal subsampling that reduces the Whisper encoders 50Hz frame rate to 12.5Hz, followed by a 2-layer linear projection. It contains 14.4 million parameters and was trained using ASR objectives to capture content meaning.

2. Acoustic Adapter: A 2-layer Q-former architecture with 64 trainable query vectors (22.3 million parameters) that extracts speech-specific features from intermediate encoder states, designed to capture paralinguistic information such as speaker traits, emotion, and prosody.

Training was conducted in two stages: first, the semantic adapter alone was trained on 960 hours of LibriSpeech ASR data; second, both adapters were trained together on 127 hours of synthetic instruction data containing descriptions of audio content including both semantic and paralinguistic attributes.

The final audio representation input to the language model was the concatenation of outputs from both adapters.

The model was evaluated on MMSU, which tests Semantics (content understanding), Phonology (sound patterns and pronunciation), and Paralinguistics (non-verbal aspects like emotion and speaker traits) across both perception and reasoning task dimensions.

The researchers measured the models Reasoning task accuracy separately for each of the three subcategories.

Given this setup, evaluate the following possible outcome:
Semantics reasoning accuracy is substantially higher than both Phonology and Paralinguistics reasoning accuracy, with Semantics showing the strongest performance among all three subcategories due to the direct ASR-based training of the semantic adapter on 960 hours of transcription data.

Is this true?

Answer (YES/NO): YES